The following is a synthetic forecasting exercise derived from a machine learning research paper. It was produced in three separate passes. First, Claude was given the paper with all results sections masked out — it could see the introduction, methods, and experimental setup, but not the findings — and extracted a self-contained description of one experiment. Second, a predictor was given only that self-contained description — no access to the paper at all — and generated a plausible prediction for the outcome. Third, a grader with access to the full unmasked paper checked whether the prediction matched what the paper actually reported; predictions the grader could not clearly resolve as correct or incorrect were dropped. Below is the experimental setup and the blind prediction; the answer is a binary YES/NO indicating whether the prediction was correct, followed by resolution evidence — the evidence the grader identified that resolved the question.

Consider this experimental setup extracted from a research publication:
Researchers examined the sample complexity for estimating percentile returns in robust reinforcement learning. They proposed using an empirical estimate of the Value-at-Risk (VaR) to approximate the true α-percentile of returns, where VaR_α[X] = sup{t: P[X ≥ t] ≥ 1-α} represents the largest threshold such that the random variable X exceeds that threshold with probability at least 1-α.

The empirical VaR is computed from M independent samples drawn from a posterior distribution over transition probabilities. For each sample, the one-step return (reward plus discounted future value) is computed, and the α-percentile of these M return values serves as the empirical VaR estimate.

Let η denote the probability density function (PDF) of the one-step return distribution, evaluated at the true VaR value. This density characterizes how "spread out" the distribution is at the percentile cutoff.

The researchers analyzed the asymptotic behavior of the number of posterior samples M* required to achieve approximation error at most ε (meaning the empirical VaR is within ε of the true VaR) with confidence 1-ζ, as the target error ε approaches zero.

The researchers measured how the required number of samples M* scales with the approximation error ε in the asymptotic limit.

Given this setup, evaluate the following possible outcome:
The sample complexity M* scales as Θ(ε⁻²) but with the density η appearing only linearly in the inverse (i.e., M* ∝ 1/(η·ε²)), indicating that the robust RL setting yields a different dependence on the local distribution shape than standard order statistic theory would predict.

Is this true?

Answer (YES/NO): NO